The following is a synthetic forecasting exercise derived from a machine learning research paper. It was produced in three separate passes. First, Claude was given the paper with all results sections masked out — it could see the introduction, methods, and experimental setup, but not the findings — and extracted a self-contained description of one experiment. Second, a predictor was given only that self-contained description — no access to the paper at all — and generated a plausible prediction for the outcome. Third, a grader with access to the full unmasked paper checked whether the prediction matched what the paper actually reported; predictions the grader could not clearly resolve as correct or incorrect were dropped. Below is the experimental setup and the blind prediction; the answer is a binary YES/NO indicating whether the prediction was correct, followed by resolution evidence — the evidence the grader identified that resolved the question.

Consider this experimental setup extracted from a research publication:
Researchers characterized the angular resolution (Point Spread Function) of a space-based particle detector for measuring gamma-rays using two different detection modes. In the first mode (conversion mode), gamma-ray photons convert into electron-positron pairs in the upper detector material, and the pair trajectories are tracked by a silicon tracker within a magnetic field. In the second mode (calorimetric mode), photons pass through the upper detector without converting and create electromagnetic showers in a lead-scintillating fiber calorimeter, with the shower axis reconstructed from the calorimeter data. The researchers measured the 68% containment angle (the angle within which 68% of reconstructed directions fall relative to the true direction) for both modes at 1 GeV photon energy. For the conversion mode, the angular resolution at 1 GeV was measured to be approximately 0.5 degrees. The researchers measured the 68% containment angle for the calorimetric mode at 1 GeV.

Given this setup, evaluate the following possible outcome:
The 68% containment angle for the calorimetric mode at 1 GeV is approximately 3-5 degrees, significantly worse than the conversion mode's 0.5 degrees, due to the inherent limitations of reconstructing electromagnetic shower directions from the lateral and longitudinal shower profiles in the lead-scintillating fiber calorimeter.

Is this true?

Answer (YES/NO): YES